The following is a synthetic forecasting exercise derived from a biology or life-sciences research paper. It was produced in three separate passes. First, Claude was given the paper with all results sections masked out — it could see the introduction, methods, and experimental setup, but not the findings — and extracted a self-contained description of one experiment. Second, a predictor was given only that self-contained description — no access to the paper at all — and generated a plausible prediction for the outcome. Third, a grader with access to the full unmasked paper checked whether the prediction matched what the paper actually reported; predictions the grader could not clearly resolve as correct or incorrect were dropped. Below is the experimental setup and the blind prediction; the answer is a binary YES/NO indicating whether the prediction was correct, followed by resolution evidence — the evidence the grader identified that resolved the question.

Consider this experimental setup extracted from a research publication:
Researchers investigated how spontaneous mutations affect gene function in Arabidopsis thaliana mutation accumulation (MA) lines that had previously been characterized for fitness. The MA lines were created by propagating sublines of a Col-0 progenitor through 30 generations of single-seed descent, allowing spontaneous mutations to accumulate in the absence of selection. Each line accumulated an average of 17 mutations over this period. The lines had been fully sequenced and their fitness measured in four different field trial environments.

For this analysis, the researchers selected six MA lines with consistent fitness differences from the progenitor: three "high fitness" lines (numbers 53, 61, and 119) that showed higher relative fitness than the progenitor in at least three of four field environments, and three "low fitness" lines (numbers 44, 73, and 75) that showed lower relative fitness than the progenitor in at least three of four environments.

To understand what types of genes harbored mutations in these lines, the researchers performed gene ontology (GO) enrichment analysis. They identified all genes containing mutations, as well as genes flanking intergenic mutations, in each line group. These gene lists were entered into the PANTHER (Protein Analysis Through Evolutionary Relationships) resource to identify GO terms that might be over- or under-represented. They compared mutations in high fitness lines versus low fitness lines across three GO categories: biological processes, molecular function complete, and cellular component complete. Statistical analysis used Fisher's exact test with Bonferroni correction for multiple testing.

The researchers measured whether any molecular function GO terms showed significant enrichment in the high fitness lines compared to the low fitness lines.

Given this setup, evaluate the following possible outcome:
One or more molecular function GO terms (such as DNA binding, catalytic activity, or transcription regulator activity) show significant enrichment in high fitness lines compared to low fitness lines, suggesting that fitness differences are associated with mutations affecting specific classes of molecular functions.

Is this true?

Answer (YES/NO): YES